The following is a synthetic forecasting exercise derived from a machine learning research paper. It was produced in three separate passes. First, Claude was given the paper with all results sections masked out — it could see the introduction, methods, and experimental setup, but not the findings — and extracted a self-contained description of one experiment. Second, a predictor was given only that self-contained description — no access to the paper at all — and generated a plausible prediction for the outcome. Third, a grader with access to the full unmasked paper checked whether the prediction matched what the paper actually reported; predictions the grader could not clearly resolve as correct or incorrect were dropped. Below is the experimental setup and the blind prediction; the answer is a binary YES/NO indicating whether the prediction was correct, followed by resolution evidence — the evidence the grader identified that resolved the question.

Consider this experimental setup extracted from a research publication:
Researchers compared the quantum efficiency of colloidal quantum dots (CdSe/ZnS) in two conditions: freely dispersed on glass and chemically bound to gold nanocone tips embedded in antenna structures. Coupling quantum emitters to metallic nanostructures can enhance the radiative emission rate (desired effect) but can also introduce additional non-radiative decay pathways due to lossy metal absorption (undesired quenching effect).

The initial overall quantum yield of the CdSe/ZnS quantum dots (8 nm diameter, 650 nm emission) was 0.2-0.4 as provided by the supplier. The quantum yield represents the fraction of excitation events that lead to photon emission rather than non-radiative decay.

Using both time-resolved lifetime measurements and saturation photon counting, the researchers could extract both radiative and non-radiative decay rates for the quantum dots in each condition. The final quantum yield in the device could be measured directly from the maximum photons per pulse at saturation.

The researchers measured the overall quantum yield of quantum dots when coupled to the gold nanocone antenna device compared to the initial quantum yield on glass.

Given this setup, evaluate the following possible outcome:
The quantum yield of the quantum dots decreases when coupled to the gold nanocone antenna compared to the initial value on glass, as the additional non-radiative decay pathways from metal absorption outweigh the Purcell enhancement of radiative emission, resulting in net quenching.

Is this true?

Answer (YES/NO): NO